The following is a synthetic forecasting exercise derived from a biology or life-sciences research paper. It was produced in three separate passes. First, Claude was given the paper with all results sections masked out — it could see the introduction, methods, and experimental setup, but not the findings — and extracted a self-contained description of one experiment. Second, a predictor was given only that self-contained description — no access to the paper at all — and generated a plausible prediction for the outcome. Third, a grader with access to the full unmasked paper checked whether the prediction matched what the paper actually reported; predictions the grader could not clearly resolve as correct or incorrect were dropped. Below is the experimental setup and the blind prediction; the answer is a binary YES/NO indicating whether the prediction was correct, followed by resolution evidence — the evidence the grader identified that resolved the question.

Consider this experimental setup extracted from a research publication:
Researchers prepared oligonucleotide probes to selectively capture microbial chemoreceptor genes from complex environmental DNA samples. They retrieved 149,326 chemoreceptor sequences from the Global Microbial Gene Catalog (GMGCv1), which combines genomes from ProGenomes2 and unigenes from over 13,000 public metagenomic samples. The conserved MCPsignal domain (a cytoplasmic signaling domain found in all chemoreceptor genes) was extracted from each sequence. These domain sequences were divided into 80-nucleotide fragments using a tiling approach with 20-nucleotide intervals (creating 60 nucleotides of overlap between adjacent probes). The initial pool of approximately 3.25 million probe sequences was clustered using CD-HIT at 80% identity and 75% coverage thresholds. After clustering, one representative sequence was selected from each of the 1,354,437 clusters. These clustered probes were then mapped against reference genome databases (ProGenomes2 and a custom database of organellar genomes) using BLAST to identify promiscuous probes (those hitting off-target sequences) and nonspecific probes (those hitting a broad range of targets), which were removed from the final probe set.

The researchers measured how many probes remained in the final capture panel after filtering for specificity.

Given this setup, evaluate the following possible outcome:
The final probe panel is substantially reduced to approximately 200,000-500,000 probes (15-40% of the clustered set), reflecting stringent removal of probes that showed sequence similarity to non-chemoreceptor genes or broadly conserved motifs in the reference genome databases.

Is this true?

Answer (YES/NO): NO